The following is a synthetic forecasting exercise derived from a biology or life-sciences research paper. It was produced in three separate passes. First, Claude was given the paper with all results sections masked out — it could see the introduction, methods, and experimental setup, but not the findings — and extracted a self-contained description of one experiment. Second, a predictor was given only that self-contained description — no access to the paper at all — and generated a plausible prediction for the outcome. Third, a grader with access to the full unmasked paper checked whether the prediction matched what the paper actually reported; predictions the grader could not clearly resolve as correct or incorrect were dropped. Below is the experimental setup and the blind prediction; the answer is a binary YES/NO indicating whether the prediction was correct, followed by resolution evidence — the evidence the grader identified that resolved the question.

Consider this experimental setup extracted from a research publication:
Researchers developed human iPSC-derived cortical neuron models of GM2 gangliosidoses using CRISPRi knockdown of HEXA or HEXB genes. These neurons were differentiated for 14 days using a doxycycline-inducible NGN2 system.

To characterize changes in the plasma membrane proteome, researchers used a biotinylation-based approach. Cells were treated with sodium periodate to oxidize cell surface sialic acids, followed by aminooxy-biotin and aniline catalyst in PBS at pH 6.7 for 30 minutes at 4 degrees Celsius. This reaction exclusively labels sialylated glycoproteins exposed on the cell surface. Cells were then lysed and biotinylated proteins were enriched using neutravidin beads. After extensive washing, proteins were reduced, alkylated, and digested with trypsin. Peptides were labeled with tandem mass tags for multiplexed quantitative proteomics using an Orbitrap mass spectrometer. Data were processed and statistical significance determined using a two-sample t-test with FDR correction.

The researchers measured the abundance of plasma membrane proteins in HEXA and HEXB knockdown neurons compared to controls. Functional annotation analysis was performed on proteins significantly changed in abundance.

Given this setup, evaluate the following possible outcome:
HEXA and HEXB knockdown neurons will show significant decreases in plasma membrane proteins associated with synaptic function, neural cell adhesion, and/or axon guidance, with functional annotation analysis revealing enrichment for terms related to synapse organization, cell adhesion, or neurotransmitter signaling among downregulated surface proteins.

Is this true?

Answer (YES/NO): NO